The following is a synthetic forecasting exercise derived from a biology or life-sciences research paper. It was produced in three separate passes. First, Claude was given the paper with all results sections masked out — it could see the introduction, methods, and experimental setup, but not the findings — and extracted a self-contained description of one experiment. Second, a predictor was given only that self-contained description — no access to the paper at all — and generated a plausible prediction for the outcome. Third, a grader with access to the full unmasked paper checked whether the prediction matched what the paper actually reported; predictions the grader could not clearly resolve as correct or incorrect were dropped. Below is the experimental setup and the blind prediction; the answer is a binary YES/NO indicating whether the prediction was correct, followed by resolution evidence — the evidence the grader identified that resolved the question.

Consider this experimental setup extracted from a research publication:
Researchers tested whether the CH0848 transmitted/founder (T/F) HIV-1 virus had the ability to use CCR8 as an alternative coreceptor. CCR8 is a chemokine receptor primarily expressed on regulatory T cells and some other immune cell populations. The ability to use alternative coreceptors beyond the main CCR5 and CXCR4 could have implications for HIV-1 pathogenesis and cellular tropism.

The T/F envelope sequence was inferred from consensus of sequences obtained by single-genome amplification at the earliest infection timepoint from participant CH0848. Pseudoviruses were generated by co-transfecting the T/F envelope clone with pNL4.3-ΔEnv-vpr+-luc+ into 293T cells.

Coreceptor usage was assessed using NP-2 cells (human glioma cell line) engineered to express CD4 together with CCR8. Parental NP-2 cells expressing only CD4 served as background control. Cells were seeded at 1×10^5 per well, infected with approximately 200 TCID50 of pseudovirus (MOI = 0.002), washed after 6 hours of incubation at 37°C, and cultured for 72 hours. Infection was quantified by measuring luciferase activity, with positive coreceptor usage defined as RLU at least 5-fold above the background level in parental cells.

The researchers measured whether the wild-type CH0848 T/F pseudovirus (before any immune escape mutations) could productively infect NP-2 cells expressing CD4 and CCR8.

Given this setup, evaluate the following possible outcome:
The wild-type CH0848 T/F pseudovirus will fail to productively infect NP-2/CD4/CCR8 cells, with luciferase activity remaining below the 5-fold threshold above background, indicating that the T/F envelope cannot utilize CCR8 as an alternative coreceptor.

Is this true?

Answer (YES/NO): NO